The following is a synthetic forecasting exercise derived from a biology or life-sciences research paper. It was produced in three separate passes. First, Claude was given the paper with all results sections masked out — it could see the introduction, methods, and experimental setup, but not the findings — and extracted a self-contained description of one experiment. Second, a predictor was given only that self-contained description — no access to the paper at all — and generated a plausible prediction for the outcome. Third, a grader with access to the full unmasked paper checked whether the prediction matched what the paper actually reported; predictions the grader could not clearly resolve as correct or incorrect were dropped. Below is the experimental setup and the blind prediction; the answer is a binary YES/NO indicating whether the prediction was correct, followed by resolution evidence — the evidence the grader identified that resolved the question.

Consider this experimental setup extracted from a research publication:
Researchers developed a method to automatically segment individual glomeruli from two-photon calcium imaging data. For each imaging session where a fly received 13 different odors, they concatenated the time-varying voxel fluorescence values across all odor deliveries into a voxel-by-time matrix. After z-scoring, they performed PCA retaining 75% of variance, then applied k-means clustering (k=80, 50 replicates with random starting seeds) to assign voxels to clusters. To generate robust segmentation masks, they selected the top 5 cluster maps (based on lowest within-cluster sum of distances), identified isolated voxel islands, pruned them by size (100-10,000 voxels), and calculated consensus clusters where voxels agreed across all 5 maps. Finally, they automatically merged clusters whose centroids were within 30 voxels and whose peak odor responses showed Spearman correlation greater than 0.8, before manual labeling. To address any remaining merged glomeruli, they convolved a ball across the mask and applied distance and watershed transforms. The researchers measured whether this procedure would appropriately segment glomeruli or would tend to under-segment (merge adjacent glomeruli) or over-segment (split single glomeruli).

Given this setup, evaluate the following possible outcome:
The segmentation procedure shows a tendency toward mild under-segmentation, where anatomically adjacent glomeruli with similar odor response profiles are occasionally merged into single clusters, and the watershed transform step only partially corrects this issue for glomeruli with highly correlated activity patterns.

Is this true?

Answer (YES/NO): NO